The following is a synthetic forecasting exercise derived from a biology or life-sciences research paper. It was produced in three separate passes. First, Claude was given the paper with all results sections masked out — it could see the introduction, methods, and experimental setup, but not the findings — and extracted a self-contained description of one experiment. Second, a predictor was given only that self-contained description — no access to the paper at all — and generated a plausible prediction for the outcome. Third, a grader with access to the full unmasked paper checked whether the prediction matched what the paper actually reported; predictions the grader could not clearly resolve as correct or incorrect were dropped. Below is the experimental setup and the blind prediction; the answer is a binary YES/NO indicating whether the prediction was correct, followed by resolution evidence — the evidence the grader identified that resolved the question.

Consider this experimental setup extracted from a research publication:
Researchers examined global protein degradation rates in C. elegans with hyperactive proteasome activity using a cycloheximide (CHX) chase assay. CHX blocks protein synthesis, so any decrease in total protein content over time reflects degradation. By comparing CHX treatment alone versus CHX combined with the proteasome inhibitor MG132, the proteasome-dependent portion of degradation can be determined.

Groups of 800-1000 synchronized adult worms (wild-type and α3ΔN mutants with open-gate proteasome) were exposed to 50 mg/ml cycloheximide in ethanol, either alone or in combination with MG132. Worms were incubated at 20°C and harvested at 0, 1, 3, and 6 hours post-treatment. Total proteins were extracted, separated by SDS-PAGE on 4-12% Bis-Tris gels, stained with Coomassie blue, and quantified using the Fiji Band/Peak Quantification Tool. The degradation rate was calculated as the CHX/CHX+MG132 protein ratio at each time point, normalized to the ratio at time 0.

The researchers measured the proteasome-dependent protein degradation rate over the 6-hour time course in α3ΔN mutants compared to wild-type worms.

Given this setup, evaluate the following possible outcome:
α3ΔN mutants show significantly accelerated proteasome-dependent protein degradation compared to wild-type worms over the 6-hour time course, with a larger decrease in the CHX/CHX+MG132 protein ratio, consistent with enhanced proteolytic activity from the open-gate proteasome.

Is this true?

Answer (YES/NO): YES